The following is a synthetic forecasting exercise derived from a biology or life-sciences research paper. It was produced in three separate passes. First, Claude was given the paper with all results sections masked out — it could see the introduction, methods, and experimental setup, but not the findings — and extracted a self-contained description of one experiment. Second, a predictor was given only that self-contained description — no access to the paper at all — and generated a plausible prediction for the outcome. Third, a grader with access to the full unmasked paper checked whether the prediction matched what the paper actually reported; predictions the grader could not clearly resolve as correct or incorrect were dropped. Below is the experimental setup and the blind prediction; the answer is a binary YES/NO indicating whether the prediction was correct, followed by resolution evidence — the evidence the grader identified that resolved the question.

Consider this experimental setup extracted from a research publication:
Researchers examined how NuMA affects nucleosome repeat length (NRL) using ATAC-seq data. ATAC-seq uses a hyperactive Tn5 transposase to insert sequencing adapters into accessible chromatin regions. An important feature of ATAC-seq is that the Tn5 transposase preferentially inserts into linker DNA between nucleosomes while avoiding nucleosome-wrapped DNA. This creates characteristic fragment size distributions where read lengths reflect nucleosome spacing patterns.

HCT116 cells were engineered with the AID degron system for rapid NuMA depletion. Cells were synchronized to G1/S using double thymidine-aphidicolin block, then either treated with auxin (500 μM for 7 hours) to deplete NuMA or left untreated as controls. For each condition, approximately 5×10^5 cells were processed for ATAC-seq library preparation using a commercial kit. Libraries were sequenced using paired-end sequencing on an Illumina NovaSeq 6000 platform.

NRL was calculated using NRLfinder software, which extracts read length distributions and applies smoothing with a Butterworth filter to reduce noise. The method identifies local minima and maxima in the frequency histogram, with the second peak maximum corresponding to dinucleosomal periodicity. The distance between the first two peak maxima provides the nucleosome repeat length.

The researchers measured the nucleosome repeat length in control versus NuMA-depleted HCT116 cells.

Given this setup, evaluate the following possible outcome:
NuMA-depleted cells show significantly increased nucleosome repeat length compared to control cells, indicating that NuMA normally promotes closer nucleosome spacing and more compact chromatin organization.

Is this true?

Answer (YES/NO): NO